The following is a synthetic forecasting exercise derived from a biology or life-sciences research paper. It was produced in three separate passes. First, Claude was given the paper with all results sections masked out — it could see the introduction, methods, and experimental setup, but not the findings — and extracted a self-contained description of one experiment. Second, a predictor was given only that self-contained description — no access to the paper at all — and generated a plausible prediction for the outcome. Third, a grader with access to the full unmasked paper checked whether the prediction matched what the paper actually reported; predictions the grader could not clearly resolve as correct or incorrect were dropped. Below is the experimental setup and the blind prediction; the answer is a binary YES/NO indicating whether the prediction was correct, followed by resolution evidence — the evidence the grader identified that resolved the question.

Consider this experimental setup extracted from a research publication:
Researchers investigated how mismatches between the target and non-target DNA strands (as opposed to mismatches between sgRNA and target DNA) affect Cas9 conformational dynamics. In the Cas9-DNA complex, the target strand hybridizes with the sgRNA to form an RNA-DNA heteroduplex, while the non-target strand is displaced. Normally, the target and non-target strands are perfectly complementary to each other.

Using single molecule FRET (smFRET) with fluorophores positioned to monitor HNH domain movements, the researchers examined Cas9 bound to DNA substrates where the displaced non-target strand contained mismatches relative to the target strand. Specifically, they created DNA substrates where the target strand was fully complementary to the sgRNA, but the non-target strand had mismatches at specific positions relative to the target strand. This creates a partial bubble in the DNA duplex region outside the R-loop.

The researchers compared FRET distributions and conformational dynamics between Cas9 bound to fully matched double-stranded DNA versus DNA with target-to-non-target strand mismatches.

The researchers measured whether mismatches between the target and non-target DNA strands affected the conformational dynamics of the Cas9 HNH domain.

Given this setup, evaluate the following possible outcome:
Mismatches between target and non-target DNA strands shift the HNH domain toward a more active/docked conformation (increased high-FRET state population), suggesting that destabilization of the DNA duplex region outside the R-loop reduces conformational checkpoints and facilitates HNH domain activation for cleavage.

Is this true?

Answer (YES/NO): NO